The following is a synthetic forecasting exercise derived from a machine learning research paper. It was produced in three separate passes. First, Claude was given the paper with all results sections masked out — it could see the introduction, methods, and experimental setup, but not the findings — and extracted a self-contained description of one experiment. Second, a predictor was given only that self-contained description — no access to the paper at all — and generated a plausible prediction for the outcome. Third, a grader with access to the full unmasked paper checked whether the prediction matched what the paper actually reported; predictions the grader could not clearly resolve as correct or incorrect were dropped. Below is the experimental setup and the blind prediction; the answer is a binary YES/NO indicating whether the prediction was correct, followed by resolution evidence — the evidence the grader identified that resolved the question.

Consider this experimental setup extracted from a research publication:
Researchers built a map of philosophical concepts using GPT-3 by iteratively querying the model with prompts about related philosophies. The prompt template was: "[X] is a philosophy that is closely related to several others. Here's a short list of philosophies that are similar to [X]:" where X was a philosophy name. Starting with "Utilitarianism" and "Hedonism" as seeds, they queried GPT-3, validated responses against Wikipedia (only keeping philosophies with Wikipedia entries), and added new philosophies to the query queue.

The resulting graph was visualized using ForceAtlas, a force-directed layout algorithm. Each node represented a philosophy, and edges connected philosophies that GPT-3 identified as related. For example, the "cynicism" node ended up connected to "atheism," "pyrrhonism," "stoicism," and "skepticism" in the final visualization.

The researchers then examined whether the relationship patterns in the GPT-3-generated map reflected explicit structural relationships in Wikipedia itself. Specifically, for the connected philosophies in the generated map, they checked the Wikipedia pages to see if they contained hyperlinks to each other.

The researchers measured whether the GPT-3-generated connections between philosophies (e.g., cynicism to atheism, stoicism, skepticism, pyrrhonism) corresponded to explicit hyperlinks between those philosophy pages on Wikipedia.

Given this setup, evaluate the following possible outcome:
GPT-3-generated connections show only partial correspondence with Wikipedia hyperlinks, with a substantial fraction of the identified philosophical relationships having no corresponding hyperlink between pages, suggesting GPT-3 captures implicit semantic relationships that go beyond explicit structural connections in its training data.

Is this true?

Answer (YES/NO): YES